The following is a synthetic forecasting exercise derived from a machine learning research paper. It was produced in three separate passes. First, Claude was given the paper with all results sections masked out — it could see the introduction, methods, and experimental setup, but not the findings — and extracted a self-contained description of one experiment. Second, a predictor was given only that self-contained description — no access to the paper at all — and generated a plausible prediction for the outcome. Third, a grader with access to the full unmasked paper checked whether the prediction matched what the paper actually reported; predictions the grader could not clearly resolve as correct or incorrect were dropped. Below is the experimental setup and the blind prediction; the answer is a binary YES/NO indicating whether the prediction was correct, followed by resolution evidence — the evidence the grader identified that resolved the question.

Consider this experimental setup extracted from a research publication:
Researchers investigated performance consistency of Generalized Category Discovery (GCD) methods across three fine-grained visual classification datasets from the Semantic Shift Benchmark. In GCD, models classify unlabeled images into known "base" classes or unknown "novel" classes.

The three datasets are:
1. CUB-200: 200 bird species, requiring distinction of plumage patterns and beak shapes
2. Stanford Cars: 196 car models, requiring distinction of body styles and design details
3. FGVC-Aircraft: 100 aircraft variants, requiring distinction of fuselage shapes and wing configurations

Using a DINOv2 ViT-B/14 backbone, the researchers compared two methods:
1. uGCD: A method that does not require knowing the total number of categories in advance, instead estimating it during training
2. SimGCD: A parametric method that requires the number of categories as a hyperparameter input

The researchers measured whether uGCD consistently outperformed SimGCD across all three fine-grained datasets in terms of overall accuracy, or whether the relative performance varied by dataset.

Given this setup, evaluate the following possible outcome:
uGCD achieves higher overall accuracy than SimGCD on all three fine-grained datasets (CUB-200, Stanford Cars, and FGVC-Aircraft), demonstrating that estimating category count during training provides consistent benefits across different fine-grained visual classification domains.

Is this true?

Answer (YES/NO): NO